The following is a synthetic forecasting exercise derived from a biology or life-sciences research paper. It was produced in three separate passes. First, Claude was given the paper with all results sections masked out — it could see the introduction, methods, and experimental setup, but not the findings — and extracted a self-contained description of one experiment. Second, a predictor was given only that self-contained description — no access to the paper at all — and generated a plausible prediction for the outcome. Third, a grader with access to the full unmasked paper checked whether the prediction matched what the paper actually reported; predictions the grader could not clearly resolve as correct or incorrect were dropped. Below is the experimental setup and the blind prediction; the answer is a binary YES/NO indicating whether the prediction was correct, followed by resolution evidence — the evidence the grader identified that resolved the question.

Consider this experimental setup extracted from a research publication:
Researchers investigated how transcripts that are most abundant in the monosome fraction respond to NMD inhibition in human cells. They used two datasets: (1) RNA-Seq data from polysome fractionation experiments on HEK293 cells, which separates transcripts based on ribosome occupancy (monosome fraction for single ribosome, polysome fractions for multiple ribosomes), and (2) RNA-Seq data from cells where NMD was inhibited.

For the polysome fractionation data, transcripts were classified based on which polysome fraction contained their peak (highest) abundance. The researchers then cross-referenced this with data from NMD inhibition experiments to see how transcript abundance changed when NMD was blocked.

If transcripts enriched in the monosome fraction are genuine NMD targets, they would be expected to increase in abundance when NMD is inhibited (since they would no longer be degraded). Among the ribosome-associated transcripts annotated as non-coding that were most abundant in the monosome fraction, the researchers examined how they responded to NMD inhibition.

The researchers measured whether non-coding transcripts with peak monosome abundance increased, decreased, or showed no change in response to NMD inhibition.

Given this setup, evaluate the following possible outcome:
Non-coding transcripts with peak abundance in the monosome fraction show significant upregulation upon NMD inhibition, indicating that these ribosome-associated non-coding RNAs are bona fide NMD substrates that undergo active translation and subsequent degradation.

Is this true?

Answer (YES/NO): YES